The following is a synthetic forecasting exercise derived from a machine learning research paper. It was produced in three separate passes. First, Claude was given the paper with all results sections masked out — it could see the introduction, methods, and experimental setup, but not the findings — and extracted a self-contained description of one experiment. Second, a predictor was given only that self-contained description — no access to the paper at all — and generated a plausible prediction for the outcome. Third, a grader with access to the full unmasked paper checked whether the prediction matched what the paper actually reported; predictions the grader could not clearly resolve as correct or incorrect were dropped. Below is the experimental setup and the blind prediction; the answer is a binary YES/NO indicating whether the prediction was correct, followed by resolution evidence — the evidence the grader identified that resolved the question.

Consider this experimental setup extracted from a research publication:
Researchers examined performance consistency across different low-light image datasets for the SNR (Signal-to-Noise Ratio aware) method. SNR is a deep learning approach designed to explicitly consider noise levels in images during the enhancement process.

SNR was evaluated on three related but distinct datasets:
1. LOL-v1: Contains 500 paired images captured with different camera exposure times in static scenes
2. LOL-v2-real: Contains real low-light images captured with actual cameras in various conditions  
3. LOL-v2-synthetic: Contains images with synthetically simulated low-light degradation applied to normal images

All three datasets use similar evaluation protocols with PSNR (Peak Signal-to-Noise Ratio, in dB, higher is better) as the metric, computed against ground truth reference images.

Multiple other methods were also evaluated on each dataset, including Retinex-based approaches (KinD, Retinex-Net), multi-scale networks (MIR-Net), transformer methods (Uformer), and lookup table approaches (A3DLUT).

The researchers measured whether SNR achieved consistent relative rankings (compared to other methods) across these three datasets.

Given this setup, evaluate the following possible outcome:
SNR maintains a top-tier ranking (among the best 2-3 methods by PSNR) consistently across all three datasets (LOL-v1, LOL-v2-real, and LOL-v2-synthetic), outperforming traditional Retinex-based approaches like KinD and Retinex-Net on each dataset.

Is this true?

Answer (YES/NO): YES